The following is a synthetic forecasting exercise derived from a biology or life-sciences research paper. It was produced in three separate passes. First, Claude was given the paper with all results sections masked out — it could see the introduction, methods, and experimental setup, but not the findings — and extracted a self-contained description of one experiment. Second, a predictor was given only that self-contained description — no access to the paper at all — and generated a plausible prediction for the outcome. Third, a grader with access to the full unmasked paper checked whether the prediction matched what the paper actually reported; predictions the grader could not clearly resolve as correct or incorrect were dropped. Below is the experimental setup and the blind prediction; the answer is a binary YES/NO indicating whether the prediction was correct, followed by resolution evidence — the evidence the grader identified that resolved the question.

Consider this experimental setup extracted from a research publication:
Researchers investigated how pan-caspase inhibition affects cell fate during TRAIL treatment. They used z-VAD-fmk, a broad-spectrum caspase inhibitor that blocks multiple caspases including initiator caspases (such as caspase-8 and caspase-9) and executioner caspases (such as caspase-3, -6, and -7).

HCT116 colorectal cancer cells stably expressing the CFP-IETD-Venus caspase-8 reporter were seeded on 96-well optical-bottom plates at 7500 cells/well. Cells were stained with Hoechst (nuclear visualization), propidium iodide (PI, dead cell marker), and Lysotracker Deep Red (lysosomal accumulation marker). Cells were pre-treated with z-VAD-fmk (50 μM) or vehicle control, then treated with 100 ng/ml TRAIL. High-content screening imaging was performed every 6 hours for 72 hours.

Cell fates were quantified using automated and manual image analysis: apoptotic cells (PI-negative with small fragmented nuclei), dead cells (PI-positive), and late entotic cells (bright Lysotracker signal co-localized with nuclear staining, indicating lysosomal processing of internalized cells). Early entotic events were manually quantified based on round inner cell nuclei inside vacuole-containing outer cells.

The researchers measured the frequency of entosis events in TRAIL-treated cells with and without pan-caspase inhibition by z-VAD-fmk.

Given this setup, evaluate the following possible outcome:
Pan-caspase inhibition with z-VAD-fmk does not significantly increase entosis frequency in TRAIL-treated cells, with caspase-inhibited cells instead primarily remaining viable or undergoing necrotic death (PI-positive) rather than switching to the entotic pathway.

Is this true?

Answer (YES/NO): NO